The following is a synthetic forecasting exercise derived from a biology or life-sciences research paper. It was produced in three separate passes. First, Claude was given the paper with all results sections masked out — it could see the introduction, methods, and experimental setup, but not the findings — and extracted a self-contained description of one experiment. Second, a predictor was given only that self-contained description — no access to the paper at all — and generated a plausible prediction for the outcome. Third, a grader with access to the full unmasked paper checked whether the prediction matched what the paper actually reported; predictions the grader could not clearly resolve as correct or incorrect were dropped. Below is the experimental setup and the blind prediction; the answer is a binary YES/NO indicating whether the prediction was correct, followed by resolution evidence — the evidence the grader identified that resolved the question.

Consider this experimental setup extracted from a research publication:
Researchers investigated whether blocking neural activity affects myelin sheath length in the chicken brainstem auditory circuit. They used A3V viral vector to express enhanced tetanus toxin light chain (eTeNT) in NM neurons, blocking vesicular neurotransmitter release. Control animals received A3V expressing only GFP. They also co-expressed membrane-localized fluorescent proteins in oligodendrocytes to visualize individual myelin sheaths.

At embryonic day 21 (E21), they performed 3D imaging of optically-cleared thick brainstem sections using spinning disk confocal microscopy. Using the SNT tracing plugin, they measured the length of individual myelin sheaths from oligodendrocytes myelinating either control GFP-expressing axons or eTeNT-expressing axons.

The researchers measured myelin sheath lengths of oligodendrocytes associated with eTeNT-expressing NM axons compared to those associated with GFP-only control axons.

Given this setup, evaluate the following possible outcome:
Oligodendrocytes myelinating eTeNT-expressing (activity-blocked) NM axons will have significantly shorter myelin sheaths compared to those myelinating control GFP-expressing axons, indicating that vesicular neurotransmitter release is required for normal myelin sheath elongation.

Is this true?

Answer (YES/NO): NO